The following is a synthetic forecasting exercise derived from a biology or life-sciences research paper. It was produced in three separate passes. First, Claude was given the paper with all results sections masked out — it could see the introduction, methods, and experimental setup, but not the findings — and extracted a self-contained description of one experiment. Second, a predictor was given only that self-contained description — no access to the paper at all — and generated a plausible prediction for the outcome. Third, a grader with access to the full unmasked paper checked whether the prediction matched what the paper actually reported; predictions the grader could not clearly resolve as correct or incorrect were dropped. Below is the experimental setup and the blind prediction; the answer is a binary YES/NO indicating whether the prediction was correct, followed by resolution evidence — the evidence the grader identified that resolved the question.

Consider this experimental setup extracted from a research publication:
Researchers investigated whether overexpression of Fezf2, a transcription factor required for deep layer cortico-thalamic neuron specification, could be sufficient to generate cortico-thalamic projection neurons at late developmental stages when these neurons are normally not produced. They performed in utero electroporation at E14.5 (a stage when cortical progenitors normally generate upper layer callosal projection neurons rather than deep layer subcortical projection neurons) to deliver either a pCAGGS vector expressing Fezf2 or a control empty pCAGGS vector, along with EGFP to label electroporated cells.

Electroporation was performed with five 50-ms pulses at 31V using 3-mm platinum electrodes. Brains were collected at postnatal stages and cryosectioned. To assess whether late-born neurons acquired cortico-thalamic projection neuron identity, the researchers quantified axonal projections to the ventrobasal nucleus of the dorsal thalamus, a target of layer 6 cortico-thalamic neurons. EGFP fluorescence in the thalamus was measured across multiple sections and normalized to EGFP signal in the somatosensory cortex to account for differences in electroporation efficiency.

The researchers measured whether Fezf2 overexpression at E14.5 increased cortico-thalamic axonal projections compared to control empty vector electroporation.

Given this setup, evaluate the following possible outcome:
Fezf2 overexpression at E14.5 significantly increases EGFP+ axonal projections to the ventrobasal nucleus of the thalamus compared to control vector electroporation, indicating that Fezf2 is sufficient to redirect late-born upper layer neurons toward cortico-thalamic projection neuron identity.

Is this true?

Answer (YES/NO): NO